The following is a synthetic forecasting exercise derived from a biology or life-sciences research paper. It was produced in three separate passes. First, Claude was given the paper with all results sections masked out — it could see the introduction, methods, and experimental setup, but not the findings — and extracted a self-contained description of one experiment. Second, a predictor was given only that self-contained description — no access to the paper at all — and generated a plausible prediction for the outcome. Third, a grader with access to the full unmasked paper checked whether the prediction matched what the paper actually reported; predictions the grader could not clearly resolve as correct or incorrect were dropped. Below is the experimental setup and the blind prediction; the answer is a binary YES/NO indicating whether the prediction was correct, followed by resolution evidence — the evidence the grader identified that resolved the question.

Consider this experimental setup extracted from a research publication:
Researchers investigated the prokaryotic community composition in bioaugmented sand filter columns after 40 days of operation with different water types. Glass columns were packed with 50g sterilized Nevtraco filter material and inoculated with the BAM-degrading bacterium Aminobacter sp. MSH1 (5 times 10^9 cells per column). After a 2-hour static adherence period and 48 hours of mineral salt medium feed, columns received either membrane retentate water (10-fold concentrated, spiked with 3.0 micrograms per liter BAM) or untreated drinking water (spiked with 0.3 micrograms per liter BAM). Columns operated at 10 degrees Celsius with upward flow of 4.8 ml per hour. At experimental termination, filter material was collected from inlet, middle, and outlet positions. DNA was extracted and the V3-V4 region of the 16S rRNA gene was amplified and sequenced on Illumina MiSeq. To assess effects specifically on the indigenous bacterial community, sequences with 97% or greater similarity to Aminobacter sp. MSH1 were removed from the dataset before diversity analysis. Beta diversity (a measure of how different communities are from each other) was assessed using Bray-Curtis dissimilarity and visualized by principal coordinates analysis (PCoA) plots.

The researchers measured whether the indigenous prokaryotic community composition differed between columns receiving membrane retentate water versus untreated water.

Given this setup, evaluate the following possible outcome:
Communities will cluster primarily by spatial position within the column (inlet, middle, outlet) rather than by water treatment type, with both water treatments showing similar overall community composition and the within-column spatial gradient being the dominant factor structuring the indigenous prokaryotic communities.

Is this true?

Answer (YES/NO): NO